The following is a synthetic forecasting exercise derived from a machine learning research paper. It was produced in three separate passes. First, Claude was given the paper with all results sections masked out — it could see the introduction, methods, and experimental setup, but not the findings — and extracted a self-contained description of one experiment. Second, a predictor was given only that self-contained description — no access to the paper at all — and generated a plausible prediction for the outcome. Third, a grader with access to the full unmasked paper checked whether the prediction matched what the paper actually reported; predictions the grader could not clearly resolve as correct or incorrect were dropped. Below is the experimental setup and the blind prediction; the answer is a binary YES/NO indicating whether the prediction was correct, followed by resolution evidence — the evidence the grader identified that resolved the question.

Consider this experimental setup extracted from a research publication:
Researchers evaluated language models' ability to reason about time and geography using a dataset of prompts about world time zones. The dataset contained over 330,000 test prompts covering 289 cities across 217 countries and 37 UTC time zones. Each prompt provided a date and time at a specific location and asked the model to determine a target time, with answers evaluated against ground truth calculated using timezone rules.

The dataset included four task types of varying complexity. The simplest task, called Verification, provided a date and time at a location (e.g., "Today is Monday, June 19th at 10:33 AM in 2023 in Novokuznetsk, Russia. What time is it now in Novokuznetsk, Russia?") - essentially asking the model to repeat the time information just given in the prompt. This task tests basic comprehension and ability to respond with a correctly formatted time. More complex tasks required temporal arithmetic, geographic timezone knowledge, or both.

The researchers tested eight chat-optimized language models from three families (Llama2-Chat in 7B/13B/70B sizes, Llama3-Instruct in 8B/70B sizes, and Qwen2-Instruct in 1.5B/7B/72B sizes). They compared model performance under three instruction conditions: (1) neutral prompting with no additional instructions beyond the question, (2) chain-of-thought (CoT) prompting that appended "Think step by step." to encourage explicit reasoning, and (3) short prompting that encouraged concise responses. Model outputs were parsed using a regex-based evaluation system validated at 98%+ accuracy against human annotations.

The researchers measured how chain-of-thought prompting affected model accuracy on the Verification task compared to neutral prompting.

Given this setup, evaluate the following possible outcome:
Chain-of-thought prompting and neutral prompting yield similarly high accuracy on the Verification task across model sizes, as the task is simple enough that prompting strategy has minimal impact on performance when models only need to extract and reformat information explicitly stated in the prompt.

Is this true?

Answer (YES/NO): NO